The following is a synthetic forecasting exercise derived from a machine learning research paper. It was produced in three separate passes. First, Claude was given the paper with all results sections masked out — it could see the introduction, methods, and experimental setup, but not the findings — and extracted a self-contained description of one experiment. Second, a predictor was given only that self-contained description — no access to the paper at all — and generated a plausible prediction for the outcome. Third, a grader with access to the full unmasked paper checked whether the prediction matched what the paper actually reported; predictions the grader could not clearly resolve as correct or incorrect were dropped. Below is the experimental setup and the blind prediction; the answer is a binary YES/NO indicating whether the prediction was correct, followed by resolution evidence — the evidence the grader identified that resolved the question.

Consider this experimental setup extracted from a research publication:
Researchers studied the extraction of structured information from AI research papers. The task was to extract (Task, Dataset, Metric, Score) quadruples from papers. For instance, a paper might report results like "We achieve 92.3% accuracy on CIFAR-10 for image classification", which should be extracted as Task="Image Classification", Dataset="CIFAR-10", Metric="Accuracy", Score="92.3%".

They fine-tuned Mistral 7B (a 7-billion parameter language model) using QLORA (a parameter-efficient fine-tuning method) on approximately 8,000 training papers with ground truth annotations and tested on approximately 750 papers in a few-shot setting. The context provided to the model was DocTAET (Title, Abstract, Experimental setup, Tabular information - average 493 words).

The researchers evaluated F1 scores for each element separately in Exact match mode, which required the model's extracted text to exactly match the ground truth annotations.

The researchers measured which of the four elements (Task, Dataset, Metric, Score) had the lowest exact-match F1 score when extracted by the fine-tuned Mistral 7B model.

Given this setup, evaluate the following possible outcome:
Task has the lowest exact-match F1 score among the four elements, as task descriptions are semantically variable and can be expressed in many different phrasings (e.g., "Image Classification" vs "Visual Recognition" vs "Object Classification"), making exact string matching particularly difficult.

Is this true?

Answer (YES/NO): NO